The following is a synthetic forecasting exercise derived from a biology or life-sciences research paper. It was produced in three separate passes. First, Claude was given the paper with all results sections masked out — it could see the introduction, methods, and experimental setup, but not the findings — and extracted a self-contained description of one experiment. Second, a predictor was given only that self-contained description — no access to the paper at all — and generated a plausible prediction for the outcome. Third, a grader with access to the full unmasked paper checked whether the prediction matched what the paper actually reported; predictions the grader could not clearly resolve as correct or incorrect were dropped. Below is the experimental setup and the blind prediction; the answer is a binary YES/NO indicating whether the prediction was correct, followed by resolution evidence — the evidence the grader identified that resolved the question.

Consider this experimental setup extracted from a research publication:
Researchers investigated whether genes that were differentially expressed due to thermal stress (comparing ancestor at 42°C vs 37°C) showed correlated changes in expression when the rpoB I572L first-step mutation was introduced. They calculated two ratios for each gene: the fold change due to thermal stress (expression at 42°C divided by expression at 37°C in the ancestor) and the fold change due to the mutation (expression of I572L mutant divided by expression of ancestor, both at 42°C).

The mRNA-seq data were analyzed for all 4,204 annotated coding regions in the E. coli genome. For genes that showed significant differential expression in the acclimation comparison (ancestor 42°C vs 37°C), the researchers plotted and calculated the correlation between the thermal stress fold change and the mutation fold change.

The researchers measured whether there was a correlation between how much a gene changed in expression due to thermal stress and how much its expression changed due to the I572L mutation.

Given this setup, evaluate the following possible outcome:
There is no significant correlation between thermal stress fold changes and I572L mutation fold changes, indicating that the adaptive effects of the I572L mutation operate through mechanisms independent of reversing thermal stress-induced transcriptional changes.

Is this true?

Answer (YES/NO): NO